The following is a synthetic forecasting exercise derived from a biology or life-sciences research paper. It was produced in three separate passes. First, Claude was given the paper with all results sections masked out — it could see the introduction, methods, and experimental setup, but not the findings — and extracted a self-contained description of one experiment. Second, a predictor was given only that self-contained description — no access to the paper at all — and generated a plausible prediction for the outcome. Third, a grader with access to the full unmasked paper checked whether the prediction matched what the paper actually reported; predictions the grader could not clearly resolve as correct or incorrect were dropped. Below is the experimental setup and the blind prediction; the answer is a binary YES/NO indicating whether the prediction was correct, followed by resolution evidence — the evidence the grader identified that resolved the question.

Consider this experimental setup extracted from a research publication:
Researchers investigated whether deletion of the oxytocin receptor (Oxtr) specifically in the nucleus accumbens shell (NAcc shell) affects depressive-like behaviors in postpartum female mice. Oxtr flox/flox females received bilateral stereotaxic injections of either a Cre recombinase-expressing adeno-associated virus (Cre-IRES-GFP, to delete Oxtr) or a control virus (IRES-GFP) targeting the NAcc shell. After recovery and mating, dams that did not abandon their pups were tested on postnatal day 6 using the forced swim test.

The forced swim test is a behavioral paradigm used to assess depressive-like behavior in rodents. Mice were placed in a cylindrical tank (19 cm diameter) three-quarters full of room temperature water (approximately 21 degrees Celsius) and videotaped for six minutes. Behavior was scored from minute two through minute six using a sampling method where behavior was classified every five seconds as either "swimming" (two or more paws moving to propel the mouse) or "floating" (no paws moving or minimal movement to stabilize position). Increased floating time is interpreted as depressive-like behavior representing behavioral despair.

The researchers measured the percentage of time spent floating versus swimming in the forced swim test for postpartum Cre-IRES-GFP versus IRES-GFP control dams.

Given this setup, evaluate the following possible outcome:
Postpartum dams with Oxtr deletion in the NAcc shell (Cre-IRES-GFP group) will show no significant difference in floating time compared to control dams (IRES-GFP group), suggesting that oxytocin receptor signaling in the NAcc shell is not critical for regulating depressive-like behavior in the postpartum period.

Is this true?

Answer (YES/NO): YES